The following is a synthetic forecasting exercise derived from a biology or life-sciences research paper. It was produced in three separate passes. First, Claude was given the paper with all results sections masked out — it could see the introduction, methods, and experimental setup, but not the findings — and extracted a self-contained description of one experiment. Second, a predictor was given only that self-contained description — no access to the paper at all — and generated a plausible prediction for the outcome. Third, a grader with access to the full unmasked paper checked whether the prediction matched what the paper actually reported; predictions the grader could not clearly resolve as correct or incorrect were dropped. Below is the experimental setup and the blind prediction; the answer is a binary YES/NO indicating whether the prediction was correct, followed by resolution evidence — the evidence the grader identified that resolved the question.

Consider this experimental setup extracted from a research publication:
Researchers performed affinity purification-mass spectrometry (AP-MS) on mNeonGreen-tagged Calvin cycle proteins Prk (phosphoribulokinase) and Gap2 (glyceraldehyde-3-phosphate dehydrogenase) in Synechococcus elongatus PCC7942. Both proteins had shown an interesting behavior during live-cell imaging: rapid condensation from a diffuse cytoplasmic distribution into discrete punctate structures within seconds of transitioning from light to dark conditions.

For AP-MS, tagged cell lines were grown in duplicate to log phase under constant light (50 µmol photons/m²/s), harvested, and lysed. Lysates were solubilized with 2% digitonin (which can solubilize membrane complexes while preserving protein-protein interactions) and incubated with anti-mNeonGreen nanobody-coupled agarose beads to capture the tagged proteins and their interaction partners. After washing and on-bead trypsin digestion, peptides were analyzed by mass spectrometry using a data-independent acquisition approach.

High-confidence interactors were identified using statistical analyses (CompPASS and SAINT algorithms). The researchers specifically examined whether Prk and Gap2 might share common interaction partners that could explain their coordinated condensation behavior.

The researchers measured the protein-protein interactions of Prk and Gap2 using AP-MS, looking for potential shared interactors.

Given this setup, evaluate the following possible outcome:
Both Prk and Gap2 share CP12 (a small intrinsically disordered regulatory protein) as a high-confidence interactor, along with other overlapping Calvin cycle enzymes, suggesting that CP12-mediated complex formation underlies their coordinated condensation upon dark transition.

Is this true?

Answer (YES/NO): NO